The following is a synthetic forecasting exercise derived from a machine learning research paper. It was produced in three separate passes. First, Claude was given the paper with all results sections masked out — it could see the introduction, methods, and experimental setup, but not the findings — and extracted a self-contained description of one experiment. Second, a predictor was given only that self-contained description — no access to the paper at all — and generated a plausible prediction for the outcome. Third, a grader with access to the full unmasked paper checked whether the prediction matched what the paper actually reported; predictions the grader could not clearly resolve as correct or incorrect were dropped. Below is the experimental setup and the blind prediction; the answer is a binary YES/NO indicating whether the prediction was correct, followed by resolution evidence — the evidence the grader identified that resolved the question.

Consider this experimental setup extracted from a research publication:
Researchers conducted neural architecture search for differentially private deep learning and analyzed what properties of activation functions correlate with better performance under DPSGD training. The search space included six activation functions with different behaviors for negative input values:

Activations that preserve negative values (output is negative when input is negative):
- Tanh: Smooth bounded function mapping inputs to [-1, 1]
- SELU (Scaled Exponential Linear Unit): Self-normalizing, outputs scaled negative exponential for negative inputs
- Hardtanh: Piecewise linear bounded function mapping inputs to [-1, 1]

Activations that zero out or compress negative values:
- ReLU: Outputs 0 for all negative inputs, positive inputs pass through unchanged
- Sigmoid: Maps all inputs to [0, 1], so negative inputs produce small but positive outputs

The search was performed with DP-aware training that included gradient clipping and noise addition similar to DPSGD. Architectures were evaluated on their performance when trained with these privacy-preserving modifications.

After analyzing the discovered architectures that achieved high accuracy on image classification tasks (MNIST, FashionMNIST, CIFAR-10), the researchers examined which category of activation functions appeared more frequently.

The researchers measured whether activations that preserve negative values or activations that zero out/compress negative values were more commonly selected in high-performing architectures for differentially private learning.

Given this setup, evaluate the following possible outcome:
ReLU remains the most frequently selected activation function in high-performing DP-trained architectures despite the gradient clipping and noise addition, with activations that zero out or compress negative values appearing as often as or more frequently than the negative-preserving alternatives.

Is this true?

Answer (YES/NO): NO